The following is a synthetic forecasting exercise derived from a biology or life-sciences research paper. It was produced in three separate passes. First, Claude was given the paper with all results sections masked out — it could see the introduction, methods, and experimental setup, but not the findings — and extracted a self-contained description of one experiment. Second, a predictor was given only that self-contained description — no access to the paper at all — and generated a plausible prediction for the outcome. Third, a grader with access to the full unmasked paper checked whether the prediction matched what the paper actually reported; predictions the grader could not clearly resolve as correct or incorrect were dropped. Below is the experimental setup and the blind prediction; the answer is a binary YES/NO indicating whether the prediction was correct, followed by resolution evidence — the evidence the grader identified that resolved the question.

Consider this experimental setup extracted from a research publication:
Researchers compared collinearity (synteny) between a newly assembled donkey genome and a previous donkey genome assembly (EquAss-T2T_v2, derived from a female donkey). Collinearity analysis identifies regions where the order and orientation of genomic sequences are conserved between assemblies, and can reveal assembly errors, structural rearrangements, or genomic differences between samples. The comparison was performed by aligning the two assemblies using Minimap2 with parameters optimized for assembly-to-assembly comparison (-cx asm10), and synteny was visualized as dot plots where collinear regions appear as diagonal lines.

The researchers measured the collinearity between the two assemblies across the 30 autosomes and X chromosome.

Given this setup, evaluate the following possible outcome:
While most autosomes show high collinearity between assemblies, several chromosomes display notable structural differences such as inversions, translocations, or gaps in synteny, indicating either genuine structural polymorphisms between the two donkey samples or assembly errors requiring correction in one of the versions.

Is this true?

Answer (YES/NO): YES